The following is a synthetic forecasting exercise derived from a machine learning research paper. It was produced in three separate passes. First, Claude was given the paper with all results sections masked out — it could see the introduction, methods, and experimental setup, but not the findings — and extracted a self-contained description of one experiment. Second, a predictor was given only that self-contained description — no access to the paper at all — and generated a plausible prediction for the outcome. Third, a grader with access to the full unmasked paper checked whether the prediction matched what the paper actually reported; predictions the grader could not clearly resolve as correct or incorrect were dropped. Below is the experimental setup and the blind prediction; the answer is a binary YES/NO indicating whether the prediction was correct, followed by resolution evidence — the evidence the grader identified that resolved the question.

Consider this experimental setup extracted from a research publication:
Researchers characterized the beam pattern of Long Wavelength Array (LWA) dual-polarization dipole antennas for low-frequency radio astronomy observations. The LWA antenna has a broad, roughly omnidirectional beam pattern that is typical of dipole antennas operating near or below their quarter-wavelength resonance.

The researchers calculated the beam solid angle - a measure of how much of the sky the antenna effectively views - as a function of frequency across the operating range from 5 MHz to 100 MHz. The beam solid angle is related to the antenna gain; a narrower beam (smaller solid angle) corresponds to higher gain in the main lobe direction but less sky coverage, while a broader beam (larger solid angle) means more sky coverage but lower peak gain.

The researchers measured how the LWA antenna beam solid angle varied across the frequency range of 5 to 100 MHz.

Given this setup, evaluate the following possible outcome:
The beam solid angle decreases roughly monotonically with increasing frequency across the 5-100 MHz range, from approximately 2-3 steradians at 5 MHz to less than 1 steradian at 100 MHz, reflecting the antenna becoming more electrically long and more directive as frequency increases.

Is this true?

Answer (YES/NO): NO